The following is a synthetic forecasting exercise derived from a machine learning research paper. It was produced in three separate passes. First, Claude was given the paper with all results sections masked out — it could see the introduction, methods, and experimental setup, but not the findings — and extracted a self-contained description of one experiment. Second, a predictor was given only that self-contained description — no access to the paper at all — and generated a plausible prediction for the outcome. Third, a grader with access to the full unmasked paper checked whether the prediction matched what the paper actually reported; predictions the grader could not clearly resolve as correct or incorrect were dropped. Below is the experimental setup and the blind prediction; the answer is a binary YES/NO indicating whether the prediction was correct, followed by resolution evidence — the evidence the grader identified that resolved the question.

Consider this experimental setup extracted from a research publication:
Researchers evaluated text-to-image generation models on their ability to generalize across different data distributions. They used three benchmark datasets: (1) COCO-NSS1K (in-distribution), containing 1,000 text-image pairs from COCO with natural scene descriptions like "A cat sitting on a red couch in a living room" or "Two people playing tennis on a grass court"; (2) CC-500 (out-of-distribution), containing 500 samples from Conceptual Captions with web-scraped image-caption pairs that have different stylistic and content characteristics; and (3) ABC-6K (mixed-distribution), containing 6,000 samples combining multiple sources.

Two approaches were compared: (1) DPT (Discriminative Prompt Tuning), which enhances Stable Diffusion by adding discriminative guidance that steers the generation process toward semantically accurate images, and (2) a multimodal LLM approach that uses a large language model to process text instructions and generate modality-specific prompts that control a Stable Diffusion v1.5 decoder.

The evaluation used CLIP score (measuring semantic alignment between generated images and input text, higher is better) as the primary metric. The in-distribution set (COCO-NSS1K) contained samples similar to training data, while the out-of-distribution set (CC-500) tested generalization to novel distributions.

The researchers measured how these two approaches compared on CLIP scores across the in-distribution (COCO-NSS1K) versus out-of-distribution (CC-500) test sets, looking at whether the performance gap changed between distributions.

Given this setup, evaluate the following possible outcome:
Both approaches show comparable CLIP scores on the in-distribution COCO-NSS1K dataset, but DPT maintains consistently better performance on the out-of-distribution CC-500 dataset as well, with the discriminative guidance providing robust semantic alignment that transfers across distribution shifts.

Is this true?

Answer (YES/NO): NO